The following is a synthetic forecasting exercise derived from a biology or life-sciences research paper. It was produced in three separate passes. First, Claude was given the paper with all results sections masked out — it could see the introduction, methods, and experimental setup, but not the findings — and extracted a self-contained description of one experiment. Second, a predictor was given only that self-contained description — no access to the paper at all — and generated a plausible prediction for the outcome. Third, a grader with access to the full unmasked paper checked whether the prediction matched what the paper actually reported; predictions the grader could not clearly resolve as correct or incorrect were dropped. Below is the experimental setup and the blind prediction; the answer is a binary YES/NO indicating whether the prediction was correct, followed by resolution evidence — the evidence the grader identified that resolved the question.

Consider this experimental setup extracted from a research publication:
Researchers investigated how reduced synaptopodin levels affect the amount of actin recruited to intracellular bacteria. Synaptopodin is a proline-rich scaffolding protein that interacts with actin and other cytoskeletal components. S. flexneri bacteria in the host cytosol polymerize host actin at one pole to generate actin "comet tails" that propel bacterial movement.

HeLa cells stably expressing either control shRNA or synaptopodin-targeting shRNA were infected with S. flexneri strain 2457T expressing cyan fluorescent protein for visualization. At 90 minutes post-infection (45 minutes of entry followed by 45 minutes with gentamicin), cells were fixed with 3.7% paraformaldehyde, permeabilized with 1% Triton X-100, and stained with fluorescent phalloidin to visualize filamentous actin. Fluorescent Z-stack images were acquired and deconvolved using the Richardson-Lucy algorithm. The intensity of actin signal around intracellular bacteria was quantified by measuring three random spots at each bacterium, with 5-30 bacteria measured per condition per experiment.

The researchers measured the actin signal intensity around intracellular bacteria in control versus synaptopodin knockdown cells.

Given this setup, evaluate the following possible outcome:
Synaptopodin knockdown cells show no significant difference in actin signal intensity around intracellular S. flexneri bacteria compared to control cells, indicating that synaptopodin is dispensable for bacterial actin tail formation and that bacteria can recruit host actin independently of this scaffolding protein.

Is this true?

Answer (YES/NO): NO